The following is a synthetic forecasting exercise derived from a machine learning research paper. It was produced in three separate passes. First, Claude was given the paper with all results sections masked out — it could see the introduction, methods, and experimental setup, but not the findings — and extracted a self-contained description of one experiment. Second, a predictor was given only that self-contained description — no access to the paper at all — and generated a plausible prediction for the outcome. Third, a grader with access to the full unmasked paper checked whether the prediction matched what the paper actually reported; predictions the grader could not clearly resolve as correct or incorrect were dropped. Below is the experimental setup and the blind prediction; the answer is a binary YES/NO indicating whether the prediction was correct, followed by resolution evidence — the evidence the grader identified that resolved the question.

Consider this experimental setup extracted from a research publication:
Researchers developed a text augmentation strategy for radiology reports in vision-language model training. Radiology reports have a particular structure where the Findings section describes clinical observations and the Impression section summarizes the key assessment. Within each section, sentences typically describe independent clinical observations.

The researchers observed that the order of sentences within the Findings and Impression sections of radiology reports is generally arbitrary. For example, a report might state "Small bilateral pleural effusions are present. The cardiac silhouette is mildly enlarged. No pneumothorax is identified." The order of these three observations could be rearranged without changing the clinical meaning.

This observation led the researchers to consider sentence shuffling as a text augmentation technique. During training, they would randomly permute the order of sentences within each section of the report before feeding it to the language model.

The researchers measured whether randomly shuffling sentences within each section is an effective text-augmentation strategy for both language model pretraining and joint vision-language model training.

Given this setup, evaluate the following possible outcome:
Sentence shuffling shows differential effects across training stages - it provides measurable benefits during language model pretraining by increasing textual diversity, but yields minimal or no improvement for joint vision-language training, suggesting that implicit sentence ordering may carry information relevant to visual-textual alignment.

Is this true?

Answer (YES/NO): NO